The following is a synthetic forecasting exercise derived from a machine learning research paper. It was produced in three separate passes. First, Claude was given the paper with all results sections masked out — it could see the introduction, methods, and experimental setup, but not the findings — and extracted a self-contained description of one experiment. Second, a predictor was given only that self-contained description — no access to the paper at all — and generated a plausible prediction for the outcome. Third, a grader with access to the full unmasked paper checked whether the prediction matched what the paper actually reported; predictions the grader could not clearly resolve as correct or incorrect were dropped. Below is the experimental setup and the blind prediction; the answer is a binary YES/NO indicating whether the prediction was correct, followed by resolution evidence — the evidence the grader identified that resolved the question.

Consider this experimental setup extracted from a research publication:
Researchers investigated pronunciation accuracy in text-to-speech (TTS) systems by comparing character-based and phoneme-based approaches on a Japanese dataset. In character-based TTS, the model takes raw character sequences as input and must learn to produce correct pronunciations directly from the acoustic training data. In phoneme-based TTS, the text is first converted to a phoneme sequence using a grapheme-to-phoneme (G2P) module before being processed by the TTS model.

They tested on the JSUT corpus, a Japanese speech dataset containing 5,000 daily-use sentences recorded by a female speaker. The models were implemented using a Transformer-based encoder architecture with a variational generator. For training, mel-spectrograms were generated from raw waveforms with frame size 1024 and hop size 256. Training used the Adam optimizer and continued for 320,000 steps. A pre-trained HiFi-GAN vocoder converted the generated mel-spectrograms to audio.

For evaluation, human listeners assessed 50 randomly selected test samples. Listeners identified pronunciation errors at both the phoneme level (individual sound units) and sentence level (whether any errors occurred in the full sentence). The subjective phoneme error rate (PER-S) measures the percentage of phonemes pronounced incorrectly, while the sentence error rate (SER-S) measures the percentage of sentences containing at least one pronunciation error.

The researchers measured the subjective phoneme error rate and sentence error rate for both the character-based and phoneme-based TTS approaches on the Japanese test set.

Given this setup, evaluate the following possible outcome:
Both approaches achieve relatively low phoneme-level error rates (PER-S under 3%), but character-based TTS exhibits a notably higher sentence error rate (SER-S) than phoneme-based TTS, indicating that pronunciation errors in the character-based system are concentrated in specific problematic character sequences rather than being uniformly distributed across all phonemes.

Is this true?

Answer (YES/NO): NO